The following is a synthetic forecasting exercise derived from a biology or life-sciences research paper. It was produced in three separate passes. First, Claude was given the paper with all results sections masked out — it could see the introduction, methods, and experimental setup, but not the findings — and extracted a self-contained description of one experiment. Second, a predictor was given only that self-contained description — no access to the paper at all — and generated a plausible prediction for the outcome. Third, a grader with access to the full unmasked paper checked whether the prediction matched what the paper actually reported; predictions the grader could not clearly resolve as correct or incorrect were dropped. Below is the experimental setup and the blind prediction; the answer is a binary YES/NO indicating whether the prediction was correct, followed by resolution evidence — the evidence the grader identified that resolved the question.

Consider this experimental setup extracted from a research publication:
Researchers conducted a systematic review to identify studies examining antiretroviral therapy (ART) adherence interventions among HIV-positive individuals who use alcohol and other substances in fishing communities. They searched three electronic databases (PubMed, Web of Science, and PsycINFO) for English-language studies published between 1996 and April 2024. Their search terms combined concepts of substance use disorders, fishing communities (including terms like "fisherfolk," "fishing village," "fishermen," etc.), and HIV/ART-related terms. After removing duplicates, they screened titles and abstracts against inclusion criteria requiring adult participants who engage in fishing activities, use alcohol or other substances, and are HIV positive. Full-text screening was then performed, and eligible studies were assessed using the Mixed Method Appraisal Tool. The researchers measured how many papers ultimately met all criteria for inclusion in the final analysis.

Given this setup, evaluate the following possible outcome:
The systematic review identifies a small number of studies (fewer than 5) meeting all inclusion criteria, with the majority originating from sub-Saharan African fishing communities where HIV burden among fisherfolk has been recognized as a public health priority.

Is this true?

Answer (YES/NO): NO